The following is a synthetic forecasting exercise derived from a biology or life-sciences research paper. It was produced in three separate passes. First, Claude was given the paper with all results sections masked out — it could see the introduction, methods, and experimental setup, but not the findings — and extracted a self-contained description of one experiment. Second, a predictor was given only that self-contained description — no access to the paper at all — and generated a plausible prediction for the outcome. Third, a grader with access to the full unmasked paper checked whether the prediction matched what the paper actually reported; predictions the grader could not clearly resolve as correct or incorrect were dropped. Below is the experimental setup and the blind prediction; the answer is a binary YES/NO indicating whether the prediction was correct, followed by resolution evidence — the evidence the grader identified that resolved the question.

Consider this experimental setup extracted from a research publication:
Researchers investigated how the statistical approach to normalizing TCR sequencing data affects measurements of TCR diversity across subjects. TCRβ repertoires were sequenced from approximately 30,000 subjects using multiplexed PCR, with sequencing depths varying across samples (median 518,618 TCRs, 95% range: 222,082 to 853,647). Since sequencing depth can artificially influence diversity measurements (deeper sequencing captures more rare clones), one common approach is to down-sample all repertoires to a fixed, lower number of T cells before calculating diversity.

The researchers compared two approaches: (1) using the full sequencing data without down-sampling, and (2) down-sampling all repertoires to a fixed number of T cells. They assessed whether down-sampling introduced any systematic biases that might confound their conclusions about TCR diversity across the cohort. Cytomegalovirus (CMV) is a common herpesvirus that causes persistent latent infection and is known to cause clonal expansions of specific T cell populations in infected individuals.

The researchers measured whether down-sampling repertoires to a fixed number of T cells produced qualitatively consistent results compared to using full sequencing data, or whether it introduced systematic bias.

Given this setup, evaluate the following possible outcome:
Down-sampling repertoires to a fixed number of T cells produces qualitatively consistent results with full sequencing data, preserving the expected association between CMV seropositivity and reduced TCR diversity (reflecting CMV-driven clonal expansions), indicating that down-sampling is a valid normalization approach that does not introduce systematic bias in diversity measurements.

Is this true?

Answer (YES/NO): NO